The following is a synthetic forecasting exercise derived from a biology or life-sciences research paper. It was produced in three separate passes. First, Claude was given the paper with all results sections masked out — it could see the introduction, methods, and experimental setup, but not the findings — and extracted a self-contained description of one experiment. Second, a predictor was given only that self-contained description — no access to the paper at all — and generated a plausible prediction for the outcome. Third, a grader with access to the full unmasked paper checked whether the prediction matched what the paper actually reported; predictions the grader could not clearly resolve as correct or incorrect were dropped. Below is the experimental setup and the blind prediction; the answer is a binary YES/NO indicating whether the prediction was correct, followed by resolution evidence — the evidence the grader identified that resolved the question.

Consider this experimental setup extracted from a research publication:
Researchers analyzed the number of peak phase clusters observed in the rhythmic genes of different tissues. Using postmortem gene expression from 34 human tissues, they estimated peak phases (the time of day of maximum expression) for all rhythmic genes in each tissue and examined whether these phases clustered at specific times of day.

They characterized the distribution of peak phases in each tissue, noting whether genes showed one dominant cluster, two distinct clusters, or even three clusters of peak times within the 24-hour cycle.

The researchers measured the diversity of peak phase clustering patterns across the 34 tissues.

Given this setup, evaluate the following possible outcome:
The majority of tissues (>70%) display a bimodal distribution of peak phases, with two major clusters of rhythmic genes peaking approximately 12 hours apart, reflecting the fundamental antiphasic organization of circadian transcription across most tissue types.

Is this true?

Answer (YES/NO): NO